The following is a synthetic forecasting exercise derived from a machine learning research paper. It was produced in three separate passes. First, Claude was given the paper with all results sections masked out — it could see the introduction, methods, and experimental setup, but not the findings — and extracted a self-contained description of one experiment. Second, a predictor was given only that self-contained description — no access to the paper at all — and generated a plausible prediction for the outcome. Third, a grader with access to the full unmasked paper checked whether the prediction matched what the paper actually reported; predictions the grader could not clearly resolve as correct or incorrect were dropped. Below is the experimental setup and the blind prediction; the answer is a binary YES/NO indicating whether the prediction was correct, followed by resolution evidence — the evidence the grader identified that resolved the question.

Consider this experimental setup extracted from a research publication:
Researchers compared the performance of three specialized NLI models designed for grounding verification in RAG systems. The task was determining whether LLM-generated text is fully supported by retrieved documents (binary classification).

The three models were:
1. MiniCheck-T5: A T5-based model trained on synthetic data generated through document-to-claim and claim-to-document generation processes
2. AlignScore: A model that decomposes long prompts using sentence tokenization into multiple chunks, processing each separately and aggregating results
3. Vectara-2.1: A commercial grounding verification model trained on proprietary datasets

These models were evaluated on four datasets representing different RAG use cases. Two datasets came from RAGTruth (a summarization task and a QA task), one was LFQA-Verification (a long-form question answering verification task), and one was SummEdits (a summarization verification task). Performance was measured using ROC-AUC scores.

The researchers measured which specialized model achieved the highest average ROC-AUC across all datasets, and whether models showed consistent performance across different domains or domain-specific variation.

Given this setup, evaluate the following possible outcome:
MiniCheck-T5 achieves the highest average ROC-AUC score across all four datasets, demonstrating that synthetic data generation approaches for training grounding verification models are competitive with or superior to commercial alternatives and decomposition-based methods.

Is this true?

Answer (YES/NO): NO